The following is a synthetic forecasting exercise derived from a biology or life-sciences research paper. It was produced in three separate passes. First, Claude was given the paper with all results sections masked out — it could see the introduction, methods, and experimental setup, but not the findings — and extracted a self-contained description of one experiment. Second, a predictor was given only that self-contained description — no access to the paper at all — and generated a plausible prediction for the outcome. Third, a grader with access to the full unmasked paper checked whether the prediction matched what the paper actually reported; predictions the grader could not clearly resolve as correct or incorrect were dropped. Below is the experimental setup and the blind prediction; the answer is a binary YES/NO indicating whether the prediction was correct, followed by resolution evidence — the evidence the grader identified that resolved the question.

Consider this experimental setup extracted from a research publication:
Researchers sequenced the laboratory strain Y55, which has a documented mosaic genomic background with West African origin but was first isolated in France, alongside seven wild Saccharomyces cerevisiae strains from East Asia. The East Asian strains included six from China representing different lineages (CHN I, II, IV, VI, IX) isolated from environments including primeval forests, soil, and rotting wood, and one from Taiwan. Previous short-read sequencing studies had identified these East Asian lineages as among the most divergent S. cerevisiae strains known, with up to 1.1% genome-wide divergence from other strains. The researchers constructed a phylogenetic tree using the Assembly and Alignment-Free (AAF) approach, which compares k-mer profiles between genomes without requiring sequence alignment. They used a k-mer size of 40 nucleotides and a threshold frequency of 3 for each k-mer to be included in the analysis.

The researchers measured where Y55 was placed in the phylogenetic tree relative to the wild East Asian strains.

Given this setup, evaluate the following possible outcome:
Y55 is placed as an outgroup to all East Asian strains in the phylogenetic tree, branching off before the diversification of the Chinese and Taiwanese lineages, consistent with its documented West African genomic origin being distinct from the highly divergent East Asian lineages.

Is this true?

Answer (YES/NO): NO